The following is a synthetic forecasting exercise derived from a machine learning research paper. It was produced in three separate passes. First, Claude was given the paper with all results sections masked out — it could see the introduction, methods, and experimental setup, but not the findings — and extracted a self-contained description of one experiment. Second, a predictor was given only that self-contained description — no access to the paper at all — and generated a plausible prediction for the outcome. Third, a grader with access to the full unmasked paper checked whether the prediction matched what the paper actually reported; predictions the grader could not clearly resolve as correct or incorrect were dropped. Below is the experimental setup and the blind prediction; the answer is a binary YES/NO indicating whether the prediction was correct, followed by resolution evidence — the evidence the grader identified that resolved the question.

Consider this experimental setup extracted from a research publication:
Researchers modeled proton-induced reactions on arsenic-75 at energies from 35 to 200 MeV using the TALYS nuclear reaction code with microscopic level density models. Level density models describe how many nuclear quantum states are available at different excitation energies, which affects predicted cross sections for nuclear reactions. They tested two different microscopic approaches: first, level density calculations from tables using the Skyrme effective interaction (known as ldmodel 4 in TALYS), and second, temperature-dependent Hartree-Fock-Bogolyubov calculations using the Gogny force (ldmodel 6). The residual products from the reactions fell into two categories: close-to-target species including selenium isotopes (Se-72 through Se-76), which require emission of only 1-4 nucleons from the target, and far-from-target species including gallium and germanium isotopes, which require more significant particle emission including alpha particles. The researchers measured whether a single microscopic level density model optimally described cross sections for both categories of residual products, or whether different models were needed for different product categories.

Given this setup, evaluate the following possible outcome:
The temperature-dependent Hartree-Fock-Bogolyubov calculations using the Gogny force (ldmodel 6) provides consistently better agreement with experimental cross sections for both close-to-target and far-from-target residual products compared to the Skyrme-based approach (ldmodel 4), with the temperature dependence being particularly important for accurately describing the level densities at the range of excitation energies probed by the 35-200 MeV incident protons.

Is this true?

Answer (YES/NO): NO